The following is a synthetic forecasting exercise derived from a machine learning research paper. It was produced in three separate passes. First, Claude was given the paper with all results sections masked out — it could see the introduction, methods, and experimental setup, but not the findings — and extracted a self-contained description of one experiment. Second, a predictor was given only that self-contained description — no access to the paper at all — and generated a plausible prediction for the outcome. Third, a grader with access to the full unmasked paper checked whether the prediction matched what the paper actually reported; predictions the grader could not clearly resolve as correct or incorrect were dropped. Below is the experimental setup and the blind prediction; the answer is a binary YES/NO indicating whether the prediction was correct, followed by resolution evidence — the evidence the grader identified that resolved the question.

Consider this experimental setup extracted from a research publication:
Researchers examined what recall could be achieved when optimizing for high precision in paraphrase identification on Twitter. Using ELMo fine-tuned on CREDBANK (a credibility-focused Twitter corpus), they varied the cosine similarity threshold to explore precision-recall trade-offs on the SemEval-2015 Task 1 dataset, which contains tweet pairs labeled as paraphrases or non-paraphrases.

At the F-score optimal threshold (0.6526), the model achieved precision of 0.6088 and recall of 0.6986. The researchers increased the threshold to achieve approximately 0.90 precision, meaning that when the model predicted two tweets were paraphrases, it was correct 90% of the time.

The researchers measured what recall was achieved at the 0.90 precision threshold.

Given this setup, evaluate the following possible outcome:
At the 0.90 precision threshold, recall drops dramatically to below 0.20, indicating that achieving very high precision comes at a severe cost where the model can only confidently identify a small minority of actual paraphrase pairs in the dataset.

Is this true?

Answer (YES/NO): YES